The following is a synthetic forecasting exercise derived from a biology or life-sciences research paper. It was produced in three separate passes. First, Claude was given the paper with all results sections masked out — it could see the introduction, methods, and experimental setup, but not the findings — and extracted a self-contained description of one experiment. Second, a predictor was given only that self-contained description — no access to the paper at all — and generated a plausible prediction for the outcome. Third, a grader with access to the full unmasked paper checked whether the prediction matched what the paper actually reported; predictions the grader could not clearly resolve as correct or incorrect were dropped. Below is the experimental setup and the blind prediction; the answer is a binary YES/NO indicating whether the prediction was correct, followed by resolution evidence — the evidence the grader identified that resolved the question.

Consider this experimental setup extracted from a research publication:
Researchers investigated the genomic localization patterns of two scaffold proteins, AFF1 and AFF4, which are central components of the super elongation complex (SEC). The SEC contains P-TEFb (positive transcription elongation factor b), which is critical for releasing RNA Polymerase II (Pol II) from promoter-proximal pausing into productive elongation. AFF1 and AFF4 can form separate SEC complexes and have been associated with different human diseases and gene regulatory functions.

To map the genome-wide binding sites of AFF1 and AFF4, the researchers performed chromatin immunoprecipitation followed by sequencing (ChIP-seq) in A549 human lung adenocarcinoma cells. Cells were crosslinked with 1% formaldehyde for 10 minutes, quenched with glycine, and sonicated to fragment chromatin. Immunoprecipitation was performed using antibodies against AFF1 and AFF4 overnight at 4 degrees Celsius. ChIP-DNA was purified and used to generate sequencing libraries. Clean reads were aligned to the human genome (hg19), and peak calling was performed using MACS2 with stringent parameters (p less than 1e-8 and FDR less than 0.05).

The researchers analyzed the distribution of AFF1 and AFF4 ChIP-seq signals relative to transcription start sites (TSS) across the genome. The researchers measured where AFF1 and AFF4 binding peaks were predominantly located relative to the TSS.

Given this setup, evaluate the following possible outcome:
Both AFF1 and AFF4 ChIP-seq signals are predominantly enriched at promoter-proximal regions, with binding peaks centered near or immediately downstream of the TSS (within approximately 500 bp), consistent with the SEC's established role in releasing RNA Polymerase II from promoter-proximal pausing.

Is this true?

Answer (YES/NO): NO